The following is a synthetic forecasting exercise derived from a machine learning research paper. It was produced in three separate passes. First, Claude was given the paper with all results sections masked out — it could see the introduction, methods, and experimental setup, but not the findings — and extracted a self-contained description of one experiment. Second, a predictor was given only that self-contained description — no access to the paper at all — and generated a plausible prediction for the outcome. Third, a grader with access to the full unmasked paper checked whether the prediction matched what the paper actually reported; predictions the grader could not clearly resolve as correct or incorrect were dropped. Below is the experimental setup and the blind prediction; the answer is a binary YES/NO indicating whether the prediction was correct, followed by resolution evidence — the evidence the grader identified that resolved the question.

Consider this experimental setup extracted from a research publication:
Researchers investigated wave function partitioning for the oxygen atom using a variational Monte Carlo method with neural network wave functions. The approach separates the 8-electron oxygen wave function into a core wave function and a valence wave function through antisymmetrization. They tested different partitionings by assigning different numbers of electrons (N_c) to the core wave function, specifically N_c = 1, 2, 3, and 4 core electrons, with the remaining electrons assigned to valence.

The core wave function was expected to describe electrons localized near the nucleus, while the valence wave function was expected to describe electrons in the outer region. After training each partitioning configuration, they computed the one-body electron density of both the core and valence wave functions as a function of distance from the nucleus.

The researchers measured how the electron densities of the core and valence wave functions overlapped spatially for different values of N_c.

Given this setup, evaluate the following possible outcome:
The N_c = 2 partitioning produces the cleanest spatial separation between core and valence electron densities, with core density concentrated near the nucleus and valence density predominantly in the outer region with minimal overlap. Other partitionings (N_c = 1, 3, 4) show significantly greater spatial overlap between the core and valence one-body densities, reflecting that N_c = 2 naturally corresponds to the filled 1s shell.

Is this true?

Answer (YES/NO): YES